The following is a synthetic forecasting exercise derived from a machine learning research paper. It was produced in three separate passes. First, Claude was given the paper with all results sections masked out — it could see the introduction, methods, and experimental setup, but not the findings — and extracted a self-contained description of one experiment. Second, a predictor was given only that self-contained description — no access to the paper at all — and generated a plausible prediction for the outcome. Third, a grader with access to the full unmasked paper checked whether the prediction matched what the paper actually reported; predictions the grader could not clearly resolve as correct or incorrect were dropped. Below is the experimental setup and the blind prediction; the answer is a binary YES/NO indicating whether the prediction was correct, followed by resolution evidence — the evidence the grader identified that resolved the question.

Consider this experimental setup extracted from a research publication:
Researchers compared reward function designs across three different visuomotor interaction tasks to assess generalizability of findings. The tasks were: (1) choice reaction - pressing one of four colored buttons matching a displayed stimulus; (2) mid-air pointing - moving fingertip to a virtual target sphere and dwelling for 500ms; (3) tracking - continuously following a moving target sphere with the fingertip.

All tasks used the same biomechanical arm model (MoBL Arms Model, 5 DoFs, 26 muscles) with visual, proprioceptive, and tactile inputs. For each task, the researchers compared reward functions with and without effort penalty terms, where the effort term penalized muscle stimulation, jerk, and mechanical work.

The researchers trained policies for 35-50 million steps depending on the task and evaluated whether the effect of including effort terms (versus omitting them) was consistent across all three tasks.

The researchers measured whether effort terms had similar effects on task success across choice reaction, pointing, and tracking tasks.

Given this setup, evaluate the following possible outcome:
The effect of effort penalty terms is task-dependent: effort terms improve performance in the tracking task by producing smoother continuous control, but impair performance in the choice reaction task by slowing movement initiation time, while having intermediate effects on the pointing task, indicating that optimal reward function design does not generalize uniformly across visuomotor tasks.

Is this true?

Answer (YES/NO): NO